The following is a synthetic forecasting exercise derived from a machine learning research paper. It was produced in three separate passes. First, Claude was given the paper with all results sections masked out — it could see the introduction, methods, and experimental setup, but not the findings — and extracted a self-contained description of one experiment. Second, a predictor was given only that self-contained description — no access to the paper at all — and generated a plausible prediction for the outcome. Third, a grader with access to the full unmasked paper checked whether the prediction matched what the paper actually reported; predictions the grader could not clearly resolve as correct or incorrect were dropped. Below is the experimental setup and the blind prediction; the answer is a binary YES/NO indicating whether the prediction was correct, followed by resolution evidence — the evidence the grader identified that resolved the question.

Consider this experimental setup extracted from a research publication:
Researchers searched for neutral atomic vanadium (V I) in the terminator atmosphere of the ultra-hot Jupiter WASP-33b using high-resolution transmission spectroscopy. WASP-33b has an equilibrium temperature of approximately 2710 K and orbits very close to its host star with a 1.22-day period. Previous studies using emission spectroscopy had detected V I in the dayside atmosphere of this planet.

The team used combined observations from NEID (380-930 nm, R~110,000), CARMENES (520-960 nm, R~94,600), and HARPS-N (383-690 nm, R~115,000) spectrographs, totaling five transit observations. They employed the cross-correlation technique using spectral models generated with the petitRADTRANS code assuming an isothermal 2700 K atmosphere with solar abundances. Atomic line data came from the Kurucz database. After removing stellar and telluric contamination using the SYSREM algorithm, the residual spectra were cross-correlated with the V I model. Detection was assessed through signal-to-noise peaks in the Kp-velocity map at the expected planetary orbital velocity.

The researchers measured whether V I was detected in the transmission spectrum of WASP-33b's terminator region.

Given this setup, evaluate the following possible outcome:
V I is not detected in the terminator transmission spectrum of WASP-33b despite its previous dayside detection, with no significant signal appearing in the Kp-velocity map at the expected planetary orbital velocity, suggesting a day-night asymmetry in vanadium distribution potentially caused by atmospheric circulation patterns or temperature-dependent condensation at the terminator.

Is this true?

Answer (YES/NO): YES